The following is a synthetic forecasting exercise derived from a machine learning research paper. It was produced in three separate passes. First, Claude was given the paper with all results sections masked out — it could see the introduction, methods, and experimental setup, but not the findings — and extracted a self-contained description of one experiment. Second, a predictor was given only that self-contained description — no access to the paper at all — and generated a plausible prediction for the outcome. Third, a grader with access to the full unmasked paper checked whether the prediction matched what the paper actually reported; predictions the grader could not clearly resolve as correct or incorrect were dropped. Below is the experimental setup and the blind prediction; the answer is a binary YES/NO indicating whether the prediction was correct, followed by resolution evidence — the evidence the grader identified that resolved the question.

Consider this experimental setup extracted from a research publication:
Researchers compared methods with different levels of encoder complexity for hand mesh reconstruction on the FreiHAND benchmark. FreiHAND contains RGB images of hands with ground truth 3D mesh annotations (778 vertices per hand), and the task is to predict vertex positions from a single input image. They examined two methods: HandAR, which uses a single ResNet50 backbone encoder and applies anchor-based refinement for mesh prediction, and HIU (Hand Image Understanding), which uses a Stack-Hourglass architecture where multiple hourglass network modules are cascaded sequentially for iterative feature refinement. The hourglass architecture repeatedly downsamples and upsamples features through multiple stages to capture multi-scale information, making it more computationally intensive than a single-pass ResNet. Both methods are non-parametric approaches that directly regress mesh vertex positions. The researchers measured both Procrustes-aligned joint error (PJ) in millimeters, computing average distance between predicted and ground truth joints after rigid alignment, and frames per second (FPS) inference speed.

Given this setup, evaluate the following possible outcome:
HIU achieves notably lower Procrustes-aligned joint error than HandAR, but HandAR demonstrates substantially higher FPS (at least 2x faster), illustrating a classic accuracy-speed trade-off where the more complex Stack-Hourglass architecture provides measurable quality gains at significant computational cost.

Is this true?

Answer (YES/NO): NO